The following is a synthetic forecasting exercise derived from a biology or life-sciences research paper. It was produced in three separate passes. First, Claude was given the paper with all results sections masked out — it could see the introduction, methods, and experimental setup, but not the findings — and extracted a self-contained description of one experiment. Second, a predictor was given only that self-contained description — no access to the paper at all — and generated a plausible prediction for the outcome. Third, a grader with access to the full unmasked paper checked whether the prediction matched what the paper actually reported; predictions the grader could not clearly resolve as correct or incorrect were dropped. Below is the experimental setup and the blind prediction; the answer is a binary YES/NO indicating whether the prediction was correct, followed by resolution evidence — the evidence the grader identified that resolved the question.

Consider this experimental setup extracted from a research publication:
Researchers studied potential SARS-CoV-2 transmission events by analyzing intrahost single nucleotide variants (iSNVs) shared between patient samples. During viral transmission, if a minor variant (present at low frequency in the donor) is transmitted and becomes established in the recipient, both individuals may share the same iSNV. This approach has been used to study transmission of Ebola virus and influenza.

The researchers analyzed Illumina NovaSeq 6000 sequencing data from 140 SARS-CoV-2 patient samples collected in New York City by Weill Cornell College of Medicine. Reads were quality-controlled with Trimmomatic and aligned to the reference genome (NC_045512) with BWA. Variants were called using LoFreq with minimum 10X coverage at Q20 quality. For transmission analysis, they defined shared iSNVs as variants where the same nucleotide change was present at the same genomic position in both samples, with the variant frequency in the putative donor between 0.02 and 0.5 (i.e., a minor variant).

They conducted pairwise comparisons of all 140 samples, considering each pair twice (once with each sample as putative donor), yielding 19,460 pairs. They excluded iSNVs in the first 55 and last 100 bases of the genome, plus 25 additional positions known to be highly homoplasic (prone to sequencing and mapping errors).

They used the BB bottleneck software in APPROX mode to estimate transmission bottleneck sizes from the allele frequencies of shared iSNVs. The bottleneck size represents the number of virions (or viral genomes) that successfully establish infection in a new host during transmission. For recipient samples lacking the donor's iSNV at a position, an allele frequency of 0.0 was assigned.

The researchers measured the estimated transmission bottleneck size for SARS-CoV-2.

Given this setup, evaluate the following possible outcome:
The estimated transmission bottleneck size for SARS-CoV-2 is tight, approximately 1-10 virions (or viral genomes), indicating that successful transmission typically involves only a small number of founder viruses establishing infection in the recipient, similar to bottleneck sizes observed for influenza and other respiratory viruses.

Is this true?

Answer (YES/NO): NO